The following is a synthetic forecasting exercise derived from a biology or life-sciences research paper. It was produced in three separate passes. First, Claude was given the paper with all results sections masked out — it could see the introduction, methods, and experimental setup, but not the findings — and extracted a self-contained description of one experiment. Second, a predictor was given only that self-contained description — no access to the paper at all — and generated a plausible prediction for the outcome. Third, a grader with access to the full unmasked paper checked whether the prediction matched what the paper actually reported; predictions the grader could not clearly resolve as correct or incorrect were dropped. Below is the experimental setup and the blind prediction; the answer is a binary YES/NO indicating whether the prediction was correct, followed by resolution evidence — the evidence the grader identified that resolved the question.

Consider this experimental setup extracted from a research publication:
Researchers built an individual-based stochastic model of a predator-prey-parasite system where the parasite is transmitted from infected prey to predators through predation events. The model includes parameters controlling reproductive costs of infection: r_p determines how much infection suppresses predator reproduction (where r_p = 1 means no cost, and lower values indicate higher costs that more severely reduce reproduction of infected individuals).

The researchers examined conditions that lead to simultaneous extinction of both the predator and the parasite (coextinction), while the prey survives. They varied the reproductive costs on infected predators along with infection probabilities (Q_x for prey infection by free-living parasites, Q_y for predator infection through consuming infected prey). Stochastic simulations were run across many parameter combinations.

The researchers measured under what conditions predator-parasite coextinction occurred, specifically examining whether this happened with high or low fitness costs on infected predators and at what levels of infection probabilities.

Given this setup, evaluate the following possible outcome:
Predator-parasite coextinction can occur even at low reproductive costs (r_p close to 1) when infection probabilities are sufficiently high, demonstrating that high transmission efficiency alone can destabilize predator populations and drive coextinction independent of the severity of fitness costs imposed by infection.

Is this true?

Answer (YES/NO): NO